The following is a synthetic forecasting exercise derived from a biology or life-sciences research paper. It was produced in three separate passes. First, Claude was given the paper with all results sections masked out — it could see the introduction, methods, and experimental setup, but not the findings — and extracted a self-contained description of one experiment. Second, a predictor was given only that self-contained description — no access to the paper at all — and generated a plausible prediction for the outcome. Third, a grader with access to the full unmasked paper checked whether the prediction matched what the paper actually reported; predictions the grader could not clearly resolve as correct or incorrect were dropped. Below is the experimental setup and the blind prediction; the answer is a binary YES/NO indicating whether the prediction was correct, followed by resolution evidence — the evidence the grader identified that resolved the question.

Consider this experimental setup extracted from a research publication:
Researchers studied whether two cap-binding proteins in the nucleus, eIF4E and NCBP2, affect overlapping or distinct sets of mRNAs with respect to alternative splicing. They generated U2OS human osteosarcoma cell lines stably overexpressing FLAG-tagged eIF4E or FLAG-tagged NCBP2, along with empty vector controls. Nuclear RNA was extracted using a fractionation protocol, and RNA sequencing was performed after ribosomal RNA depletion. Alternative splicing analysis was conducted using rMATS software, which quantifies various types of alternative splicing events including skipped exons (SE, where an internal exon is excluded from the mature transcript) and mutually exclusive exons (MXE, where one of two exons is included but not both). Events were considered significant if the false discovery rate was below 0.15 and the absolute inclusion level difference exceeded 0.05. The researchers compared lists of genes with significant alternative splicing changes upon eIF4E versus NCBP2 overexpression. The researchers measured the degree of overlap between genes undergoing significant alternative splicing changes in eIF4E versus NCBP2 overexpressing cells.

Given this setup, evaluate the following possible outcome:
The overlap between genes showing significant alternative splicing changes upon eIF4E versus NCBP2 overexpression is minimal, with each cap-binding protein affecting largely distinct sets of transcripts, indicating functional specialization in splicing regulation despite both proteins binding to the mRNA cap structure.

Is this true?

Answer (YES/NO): YES